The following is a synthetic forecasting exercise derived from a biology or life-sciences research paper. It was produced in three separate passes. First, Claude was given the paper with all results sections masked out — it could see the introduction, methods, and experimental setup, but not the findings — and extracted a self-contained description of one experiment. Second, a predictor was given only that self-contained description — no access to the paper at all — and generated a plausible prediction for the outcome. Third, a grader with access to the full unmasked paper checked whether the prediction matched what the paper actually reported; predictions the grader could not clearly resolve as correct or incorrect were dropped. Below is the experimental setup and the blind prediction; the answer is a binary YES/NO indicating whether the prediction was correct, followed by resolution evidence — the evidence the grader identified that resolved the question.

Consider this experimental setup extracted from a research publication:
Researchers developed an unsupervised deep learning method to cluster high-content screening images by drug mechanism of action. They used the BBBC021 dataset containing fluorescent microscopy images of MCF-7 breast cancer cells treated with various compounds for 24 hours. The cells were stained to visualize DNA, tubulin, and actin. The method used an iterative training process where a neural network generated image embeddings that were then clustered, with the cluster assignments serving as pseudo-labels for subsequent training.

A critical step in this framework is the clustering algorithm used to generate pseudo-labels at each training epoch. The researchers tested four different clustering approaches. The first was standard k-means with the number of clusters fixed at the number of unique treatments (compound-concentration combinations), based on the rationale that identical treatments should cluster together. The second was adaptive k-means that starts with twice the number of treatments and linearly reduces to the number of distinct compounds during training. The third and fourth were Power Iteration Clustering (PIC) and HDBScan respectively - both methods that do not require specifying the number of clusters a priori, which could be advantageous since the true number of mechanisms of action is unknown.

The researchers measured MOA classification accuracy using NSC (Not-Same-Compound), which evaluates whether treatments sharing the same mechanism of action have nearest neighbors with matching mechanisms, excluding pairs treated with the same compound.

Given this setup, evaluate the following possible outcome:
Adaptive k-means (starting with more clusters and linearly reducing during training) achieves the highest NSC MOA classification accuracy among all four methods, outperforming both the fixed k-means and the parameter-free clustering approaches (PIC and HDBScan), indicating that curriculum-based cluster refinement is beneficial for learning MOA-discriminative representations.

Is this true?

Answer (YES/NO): NO